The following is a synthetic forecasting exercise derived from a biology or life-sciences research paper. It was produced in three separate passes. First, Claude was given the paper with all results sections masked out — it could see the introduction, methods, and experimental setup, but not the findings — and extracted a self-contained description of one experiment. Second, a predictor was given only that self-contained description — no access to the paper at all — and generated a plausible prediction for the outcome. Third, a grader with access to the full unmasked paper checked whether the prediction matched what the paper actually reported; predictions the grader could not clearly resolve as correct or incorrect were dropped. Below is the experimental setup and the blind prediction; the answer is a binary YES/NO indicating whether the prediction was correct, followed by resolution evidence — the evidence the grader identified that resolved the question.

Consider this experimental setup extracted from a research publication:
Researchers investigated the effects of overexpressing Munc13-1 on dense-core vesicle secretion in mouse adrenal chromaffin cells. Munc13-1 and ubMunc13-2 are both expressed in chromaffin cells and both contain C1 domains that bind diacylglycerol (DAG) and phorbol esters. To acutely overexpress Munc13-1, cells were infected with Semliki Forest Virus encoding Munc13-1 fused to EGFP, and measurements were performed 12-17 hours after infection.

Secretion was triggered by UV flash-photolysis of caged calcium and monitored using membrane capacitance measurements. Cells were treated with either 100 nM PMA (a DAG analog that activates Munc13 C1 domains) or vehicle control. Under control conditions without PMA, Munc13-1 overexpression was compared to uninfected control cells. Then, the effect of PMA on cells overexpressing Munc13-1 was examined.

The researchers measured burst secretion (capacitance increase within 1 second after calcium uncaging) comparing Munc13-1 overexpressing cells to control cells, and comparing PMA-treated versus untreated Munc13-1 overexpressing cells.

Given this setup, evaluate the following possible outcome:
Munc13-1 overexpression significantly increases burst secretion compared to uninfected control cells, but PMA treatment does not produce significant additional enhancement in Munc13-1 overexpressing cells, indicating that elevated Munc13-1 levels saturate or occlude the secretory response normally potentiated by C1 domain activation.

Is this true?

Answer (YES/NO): NO